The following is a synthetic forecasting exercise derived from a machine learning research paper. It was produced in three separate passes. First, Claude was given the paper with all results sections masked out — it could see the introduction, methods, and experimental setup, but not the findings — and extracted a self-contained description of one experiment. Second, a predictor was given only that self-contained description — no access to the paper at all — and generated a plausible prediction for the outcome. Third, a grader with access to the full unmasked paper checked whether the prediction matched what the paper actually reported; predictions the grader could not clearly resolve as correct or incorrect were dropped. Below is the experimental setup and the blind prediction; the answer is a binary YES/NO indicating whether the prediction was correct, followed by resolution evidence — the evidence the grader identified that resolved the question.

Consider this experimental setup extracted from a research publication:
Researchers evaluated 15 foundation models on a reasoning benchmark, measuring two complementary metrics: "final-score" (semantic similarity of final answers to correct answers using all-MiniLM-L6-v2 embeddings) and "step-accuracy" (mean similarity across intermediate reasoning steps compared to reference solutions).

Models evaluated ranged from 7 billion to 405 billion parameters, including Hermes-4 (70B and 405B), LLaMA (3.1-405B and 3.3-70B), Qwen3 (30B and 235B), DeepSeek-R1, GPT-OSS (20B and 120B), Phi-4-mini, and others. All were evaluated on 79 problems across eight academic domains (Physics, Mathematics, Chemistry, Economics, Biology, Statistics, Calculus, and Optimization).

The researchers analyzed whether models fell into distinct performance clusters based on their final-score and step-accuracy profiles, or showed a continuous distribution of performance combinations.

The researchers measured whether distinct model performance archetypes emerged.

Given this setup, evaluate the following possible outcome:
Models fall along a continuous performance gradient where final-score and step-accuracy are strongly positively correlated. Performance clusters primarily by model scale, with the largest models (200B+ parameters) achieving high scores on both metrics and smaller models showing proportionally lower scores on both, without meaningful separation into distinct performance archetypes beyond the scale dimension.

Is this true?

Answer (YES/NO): NO